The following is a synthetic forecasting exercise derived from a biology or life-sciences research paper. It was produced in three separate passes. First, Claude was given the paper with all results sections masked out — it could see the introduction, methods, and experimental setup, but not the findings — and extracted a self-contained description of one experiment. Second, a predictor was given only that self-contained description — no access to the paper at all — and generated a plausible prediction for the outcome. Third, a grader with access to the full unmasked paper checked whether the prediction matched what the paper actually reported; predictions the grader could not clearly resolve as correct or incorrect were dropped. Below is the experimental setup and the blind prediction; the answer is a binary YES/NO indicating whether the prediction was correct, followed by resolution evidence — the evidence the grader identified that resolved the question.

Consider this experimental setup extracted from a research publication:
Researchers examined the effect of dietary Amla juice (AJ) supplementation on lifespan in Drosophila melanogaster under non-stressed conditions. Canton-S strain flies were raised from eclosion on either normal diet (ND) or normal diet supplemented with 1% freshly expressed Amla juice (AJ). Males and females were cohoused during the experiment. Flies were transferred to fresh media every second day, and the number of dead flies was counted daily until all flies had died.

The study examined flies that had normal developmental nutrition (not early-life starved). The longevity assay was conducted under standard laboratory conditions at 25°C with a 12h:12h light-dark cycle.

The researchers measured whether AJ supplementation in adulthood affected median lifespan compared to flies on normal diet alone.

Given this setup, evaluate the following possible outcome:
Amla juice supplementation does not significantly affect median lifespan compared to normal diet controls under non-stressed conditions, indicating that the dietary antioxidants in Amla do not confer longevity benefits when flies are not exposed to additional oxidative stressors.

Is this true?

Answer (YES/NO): YES